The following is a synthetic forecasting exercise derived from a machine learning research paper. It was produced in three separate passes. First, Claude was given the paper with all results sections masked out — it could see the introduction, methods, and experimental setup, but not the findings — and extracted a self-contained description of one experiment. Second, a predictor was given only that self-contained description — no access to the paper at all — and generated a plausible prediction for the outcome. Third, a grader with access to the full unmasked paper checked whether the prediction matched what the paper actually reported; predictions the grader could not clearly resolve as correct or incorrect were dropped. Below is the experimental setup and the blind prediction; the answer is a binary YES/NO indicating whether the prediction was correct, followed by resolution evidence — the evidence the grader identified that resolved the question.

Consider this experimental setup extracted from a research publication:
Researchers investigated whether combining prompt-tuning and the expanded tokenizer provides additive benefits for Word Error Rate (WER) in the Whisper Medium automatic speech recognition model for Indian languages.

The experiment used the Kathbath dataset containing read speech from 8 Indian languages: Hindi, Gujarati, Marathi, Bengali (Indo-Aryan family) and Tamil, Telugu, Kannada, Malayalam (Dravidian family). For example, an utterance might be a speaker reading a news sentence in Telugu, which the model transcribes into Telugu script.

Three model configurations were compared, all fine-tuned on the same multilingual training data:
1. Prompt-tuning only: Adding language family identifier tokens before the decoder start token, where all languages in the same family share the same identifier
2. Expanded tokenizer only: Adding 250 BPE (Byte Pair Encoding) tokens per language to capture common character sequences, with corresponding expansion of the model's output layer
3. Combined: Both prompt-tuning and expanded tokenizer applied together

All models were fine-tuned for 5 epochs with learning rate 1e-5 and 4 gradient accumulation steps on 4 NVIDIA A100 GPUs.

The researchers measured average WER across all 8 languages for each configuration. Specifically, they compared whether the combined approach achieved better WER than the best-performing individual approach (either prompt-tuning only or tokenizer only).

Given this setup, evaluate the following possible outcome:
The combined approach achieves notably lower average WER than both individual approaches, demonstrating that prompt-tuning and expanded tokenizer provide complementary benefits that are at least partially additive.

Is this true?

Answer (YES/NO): NO